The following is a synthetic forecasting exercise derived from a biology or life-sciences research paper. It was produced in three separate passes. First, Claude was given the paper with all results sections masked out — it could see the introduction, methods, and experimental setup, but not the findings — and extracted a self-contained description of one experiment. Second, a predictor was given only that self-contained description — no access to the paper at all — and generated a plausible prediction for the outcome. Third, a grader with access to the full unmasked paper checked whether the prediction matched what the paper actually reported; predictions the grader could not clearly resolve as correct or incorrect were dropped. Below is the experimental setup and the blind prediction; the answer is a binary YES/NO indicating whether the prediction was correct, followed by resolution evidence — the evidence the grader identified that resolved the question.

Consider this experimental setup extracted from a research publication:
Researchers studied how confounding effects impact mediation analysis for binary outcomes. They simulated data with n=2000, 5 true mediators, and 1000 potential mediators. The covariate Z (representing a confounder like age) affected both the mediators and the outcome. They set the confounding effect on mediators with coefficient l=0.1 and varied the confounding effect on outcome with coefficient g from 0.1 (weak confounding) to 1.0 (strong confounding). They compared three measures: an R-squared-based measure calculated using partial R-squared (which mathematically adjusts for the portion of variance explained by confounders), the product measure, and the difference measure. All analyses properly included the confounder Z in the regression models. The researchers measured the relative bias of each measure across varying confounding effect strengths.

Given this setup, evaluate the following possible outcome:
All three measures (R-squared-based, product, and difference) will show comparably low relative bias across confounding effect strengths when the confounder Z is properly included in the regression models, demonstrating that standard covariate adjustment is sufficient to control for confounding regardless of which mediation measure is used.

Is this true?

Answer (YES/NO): NO